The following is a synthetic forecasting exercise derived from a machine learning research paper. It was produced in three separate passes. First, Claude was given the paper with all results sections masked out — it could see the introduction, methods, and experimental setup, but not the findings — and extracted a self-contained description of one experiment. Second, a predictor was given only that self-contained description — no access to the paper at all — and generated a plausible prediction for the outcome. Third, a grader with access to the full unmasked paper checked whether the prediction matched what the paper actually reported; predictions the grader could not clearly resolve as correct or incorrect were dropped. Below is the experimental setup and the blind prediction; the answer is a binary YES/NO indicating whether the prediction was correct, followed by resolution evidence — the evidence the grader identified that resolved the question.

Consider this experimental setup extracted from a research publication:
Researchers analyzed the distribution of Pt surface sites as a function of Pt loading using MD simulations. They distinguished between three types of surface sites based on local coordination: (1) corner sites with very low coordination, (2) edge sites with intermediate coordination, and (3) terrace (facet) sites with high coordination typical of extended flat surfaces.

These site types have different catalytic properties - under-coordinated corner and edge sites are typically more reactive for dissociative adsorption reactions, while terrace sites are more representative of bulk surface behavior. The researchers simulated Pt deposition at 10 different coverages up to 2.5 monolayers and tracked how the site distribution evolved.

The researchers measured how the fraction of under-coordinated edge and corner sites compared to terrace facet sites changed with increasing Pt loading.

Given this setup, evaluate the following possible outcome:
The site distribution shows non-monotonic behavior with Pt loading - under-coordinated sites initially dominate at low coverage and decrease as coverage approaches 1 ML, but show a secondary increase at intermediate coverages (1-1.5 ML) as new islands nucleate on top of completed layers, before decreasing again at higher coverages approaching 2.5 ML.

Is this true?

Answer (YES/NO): NO